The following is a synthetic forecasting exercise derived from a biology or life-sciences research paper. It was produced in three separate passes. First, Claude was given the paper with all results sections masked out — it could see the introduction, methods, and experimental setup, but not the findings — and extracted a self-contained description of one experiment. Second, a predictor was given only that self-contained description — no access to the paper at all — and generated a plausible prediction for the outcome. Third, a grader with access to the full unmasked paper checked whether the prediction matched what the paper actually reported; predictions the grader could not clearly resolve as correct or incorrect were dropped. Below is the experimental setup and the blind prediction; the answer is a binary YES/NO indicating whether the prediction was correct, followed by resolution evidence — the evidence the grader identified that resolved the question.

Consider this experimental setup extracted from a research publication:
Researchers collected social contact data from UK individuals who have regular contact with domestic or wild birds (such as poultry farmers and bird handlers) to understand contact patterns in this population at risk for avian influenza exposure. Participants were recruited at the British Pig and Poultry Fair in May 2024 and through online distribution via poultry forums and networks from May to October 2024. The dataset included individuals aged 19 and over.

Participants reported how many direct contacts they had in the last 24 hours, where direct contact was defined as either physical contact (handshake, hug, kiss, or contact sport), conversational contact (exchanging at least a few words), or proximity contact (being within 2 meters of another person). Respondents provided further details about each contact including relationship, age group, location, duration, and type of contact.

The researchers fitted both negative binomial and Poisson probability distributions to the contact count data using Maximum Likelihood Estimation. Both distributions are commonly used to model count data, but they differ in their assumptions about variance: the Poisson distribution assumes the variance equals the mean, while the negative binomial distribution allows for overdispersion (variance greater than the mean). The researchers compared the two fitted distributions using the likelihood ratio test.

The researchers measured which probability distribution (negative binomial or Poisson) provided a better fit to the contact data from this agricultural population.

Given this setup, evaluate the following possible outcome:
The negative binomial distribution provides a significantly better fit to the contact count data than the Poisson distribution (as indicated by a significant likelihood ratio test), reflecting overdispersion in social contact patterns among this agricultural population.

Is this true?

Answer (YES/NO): YES